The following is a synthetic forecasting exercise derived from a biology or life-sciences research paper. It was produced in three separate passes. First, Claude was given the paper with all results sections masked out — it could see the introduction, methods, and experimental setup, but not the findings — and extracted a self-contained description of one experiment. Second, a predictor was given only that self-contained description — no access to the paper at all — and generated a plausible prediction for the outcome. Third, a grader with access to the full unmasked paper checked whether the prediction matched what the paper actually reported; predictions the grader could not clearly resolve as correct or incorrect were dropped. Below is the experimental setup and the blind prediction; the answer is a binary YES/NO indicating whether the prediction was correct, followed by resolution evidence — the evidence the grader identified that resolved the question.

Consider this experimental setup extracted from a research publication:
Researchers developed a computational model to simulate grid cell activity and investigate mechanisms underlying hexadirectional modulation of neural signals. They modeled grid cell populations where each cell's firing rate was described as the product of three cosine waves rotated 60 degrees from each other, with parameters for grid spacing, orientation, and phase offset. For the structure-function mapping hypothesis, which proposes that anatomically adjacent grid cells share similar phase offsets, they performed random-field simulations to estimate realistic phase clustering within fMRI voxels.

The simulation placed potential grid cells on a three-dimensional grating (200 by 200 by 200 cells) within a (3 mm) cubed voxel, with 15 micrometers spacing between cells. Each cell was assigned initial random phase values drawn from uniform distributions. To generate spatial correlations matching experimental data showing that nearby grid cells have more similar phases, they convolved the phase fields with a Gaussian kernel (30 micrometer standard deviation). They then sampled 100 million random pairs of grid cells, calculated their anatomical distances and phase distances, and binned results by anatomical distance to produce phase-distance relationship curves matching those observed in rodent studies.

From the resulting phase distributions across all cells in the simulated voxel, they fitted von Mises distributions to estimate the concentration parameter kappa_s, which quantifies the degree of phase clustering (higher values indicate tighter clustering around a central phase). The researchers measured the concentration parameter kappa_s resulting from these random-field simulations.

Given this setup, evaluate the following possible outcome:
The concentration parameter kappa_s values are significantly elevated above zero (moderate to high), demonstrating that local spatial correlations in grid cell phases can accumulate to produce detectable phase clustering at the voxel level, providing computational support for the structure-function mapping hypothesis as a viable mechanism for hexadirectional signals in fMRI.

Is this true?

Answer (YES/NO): NO